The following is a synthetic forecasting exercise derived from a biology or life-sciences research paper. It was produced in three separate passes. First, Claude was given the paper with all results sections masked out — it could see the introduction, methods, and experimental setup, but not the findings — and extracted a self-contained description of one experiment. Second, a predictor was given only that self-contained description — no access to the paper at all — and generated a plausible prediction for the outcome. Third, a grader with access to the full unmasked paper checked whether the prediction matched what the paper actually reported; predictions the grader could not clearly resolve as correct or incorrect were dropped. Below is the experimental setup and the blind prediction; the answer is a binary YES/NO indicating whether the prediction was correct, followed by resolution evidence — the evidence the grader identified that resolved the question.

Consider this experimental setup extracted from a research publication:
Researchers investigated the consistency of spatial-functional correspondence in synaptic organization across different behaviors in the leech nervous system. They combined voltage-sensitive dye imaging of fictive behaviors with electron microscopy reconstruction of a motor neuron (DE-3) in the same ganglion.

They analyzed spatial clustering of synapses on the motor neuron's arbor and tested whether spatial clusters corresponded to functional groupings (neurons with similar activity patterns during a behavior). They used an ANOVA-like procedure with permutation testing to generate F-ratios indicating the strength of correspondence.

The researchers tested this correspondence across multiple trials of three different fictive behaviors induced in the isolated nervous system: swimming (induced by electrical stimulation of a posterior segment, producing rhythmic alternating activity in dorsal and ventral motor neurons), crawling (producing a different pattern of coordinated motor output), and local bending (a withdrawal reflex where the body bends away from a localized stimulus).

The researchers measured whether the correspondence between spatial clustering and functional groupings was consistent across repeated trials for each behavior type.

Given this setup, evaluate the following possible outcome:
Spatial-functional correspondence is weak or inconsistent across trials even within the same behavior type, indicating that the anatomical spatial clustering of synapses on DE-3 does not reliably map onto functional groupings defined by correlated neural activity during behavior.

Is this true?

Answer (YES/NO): NO